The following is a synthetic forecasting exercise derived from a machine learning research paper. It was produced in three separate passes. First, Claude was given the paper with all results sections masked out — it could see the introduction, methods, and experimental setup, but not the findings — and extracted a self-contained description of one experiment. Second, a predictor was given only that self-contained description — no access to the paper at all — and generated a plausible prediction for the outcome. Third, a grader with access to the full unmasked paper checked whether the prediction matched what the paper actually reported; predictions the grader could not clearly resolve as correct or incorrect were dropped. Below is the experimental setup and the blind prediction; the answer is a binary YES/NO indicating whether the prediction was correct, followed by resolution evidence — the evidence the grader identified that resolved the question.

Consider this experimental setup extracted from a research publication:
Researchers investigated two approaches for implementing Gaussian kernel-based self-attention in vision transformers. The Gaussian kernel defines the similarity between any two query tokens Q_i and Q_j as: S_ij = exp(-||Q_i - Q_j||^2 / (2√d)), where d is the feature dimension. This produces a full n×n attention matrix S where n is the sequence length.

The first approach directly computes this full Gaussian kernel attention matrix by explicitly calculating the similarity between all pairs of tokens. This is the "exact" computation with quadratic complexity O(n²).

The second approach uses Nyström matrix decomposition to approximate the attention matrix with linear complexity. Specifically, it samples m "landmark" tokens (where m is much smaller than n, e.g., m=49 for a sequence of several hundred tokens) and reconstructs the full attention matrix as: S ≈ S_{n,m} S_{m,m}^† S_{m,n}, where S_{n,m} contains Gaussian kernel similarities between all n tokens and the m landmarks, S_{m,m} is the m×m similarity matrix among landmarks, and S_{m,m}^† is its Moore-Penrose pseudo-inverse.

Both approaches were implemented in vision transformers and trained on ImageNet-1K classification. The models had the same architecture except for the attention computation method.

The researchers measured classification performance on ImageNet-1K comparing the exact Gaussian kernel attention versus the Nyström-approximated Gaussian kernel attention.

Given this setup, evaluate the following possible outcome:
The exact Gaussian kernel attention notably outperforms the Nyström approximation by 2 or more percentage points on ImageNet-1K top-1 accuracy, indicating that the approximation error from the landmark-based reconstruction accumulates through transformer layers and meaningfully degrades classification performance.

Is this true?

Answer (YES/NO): NO